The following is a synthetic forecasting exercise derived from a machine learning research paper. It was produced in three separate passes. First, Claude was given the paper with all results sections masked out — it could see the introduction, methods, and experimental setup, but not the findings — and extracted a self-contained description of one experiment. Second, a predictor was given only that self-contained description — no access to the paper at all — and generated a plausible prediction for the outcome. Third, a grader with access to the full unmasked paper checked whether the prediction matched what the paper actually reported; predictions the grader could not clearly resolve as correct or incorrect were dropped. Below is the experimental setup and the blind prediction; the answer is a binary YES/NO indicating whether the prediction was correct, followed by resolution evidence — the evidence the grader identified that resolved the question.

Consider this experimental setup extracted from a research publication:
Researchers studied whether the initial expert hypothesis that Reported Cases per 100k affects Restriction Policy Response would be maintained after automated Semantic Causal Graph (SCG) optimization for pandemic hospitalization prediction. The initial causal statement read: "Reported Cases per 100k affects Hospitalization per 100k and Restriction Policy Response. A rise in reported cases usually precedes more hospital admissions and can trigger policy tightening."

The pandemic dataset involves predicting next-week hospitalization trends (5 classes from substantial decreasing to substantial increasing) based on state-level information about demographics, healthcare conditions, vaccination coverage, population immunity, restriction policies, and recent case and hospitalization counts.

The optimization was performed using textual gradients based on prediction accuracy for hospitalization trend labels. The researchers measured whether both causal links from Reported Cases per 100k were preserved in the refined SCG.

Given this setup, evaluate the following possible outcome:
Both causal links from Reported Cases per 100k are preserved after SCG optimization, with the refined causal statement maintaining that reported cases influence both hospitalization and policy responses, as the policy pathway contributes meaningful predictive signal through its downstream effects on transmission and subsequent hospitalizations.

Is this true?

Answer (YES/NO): NO